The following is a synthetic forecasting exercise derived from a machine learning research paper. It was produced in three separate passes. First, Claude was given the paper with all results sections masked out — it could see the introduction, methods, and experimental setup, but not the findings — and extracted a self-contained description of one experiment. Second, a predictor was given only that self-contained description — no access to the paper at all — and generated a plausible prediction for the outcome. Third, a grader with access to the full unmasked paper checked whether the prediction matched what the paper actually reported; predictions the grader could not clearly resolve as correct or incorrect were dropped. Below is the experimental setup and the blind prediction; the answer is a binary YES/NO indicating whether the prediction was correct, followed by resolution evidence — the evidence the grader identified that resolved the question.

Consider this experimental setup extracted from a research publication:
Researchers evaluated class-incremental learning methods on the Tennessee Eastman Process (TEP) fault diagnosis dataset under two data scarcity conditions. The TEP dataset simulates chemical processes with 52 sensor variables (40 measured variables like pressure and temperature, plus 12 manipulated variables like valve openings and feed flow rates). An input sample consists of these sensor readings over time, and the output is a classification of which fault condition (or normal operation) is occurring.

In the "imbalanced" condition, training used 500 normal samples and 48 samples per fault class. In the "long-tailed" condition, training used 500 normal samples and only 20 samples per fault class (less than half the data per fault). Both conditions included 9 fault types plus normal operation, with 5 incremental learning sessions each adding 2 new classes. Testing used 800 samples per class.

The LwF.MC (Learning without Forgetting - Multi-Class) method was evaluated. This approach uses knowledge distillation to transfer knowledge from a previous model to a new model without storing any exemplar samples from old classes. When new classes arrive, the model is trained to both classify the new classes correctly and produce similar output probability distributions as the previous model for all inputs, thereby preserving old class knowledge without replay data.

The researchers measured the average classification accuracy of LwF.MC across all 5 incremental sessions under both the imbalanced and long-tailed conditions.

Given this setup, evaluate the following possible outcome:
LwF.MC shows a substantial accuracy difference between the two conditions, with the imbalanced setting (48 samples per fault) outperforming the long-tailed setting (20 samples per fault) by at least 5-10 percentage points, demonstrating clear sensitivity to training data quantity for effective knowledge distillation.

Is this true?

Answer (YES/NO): NO